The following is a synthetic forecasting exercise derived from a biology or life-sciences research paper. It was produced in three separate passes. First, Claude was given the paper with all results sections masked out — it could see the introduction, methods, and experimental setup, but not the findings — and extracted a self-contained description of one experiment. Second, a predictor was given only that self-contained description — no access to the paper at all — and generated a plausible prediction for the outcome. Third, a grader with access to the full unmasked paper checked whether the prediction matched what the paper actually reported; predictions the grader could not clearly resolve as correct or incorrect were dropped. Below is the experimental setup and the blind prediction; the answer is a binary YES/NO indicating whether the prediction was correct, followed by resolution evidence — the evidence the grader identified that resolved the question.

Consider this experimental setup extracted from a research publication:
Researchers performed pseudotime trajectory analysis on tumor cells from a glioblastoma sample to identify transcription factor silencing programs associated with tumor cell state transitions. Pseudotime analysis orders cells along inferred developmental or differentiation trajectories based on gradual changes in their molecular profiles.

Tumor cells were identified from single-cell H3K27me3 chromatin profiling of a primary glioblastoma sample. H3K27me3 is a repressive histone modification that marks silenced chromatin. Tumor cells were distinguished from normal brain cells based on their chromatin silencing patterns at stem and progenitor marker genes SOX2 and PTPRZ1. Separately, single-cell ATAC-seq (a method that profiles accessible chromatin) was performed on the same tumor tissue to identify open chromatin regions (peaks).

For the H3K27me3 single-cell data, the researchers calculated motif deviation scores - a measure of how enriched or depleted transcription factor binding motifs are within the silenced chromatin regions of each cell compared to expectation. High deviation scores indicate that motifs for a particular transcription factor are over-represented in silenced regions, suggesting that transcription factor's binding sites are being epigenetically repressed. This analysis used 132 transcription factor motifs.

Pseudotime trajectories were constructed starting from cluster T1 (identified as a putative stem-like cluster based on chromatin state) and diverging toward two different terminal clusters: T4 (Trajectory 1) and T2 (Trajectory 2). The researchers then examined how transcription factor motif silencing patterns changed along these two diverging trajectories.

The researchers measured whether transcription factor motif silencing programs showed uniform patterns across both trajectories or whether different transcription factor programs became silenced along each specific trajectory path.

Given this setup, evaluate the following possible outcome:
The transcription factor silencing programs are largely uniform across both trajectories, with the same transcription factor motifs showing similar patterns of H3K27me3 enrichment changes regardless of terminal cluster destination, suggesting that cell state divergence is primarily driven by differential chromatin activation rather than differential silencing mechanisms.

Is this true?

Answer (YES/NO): NO